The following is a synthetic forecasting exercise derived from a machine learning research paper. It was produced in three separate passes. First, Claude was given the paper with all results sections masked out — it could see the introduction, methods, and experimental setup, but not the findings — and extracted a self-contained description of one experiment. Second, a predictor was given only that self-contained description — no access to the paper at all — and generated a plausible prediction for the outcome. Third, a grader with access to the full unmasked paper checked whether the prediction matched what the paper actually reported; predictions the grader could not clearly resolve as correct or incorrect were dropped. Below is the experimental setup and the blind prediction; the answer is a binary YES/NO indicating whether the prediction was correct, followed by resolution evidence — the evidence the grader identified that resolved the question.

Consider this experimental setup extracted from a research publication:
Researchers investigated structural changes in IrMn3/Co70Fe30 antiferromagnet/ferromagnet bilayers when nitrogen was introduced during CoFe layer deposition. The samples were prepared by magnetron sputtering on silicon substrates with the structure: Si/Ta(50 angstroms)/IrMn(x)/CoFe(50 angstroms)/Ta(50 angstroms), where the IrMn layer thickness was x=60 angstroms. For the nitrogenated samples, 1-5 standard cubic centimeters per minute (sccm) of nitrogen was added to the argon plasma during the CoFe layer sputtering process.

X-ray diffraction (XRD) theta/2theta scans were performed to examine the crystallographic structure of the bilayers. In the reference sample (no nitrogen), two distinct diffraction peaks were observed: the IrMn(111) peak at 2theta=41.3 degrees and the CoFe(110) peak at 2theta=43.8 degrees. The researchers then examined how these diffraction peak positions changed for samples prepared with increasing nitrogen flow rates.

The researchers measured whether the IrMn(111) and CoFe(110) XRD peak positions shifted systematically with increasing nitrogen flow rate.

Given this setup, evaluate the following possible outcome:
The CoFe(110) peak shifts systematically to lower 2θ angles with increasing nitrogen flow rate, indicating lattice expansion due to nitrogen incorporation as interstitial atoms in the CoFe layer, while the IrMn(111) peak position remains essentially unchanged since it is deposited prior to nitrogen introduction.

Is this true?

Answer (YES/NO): NO